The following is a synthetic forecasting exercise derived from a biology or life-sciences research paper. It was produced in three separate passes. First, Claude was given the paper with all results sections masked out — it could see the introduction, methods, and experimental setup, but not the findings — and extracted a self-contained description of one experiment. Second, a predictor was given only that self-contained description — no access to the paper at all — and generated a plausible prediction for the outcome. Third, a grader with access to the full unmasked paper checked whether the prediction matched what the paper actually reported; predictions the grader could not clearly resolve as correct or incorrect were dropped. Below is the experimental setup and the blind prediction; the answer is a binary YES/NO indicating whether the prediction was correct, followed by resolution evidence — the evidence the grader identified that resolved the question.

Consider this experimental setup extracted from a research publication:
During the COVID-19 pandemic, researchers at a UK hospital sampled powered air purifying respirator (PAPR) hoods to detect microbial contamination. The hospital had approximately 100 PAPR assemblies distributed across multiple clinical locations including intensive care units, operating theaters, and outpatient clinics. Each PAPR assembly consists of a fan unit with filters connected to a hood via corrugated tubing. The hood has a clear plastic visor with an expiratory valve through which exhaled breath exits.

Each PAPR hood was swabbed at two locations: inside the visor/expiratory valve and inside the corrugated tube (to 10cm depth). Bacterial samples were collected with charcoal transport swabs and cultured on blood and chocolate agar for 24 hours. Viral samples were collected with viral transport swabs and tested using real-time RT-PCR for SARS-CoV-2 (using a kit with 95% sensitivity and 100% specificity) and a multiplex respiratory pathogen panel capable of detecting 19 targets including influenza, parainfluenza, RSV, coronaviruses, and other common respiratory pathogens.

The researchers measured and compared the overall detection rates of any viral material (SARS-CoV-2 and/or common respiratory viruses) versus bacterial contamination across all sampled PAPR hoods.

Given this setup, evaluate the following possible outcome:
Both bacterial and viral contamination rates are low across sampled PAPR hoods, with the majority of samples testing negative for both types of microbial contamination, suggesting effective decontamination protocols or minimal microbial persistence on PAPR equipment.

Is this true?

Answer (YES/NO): NO